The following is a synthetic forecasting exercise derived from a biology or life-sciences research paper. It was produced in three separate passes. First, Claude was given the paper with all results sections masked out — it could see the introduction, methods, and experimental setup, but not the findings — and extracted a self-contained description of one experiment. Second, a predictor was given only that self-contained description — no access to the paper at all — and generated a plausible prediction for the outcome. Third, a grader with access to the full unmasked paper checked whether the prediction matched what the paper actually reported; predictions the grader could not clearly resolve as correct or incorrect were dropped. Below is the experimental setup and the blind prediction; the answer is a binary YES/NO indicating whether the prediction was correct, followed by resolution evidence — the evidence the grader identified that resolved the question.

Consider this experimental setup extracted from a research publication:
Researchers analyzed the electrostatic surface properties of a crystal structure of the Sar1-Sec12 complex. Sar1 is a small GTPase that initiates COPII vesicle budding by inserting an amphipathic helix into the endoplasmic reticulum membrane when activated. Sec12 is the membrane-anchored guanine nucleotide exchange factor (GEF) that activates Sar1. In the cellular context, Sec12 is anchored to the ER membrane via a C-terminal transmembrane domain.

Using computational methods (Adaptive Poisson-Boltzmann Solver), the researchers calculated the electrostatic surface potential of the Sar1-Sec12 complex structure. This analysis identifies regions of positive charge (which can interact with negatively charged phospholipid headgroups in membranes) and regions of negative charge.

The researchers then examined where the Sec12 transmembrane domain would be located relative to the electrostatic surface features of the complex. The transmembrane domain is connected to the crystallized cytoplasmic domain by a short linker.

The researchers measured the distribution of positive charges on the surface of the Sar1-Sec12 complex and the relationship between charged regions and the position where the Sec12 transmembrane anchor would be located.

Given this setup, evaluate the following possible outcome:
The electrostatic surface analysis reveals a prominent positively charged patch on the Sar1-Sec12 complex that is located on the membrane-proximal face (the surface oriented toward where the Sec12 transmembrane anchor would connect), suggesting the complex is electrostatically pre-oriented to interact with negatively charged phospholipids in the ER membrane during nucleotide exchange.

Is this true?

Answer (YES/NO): YES